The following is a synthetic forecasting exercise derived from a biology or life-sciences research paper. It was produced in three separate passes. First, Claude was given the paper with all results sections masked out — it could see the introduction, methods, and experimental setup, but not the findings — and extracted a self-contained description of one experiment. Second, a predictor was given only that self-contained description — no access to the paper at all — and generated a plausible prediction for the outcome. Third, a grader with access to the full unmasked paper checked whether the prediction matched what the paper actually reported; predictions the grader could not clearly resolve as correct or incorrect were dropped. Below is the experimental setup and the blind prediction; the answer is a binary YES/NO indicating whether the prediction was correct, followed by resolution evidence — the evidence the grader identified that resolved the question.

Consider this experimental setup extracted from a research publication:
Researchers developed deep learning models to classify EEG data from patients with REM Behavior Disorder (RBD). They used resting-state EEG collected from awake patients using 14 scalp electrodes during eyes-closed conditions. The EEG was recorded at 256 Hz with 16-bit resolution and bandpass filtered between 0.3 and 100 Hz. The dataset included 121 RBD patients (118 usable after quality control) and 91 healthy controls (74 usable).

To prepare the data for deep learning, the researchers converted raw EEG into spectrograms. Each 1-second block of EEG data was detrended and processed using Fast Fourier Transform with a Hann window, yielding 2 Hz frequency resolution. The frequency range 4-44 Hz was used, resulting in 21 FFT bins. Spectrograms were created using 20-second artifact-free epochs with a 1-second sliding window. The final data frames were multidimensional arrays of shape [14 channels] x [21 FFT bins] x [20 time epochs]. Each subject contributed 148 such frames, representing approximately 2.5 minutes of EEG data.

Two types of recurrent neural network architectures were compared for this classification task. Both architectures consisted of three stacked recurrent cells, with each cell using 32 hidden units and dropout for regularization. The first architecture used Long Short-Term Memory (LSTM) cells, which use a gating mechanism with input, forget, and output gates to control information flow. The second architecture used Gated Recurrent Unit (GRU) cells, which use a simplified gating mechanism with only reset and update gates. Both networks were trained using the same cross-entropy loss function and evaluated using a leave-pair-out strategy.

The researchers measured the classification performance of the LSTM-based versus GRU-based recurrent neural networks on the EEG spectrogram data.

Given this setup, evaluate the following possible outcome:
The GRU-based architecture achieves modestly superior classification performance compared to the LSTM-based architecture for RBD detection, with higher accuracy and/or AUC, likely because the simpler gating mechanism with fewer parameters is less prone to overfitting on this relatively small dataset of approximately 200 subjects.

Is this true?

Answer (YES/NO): NO